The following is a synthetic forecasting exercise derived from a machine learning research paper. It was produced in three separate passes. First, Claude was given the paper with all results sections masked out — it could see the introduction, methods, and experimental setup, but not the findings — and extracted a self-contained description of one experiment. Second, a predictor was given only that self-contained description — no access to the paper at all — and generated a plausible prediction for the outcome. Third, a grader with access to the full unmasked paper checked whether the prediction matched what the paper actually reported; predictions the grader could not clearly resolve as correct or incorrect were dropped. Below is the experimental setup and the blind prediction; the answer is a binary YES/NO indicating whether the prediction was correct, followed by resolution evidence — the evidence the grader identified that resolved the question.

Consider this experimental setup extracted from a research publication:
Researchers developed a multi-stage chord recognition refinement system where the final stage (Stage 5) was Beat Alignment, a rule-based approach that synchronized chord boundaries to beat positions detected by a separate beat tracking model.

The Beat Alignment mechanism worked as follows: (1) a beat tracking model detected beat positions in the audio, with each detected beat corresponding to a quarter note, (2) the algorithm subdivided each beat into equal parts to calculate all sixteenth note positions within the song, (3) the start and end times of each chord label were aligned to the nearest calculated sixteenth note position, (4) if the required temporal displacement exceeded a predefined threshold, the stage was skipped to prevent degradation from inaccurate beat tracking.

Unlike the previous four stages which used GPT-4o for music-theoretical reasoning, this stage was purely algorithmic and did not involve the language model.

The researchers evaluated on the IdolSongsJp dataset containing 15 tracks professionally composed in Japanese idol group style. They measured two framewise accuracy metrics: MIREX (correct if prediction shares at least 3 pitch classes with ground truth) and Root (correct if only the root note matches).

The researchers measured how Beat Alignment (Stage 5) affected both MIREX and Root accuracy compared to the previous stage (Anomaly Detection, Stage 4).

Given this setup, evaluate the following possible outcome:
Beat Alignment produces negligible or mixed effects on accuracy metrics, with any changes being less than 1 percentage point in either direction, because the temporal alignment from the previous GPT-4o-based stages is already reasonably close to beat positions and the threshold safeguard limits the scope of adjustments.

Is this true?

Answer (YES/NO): NO